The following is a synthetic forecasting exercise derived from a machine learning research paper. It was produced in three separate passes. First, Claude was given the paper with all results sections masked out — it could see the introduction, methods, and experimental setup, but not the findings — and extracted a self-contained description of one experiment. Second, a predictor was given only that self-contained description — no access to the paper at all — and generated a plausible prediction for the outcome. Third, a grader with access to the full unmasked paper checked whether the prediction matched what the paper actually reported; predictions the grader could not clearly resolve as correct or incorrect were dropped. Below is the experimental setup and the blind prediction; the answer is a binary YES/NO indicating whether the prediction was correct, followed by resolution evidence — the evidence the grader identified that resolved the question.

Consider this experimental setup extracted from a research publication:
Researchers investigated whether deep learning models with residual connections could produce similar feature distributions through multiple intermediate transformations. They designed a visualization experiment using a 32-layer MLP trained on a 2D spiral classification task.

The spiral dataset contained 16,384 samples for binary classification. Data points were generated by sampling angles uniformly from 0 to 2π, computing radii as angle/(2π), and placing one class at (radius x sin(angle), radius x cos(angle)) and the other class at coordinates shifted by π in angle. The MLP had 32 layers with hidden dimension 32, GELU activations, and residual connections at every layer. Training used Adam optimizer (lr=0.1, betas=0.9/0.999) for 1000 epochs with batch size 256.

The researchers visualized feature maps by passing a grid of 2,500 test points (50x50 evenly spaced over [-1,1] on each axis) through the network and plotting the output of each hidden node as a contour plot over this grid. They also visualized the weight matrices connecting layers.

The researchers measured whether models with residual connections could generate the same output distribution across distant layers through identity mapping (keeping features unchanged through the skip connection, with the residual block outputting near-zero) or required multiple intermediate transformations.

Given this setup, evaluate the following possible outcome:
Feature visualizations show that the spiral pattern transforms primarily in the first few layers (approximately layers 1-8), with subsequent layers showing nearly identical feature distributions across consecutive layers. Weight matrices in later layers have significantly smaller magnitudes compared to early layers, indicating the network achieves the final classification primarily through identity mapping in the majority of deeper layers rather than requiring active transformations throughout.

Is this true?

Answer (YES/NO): NO